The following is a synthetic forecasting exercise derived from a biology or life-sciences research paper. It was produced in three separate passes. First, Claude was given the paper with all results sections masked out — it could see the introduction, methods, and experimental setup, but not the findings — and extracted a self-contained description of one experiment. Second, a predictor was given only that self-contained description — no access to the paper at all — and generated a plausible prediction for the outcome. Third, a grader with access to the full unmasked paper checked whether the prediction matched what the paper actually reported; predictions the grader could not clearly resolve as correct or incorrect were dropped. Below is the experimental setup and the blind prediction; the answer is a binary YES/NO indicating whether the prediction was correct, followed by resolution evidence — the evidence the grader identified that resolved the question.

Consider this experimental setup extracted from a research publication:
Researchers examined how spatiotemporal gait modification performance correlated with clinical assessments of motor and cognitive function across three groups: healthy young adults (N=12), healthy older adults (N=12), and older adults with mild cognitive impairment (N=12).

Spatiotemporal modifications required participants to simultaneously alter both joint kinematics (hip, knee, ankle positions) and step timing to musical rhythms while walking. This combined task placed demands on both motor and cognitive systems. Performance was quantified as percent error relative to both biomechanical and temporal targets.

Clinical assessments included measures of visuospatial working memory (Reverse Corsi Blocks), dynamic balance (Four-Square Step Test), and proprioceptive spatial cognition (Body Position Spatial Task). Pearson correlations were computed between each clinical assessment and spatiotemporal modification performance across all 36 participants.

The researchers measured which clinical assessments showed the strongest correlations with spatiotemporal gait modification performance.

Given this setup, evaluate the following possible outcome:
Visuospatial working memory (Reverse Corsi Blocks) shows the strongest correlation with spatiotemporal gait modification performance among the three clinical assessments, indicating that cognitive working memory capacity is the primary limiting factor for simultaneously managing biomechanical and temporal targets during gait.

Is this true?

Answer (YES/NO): NO